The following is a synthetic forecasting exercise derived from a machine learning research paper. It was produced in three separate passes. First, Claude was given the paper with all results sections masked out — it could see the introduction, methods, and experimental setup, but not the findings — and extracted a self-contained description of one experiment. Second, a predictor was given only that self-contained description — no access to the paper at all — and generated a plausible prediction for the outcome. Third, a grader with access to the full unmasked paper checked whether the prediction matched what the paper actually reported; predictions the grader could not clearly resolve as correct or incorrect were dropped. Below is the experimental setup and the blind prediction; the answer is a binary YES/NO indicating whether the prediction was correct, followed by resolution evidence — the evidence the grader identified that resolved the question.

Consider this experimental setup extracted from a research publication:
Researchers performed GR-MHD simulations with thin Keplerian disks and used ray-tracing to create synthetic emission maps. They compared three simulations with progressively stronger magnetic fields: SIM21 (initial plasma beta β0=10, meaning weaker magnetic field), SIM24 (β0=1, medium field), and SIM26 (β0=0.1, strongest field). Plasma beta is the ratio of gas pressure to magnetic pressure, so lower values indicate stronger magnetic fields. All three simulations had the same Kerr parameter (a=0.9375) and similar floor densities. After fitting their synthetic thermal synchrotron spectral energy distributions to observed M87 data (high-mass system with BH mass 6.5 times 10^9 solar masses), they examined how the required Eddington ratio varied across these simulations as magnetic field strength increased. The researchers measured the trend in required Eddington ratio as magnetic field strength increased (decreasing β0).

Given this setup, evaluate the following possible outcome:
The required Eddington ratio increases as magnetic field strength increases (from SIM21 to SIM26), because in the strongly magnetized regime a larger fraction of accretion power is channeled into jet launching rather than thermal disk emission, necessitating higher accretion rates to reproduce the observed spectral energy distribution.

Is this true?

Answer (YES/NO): NO